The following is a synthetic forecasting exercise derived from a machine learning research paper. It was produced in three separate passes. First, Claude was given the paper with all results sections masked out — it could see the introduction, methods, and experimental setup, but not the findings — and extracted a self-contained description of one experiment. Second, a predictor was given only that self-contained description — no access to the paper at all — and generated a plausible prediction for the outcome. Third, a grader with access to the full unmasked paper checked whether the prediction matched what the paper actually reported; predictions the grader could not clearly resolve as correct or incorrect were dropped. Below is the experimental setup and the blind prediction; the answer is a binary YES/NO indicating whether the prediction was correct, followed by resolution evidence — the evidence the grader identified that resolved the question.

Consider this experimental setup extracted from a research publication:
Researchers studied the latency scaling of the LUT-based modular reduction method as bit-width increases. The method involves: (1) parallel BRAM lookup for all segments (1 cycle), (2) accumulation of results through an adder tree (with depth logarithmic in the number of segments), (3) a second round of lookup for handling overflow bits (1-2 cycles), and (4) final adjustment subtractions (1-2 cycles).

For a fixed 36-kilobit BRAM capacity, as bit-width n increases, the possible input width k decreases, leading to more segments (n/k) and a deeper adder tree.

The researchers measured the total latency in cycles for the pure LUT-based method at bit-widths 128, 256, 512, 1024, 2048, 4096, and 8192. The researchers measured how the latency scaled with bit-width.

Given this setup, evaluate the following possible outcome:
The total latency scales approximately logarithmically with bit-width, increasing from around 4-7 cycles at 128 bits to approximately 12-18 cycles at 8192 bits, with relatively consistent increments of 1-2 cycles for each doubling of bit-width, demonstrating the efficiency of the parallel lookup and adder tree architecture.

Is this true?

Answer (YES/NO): NO